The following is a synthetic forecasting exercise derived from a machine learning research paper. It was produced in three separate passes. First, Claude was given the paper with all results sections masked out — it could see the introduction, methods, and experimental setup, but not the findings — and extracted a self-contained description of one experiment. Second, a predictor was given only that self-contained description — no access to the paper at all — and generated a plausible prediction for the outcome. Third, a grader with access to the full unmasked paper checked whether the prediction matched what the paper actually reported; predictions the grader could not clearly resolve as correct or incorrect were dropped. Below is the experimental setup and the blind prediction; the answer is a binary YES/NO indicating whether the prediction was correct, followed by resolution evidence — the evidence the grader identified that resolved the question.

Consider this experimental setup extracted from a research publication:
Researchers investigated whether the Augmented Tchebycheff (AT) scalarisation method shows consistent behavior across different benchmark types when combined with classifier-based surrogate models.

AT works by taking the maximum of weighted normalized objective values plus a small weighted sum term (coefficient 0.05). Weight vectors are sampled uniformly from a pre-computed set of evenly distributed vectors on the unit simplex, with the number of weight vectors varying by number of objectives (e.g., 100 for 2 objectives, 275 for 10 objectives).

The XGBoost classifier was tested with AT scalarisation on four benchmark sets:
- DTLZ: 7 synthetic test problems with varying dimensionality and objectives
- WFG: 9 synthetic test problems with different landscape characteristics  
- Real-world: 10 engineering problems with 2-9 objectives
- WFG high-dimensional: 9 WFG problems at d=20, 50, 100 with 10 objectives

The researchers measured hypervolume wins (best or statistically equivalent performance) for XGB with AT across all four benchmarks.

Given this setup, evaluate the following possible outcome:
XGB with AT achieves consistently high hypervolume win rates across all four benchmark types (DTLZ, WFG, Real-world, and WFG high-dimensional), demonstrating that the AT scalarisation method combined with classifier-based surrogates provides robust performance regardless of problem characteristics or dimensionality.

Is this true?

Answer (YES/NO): NO